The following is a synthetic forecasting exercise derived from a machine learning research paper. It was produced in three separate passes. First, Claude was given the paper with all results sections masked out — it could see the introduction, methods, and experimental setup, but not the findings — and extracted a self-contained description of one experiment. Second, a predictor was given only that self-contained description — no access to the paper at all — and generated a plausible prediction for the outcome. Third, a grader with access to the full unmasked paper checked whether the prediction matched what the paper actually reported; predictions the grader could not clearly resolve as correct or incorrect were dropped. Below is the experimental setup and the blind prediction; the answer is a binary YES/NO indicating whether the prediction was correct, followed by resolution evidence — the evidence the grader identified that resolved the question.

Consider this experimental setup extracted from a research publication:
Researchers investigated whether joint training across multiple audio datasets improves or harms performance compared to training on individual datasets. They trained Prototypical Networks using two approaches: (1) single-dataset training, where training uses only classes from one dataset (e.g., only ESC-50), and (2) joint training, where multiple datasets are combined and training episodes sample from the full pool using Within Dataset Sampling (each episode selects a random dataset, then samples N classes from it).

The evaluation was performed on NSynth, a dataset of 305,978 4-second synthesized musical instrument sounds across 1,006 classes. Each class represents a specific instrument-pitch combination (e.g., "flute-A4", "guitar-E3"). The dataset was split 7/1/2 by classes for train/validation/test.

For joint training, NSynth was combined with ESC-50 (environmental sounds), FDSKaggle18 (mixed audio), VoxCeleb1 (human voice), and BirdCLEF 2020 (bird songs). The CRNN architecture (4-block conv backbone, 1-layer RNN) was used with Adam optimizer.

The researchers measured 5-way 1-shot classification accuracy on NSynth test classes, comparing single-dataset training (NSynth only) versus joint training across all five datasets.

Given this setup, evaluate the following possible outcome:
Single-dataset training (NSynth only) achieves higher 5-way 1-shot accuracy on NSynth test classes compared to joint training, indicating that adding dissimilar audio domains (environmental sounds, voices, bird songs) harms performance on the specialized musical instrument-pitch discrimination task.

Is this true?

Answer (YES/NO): YES